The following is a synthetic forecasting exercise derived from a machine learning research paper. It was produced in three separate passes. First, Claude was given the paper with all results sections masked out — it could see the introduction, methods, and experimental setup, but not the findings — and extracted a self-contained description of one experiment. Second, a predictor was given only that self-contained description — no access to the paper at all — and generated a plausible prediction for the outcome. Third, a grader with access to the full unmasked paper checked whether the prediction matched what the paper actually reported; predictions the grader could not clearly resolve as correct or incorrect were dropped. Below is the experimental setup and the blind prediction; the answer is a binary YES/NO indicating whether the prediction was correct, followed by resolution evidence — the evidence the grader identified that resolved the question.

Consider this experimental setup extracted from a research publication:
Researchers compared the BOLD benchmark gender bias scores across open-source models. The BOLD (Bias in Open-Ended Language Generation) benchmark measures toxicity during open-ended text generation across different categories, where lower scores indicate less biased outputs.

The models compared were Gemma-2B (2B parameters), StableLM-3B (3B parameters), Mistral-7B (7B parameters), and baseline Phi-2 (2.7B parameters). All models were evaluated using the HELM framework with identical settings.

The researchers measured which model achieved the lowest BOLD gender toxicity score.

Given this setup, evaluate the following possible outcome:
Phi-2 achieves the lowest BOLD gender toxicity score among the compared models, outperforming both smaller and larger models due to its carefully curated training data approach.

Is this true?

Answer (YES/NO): YES